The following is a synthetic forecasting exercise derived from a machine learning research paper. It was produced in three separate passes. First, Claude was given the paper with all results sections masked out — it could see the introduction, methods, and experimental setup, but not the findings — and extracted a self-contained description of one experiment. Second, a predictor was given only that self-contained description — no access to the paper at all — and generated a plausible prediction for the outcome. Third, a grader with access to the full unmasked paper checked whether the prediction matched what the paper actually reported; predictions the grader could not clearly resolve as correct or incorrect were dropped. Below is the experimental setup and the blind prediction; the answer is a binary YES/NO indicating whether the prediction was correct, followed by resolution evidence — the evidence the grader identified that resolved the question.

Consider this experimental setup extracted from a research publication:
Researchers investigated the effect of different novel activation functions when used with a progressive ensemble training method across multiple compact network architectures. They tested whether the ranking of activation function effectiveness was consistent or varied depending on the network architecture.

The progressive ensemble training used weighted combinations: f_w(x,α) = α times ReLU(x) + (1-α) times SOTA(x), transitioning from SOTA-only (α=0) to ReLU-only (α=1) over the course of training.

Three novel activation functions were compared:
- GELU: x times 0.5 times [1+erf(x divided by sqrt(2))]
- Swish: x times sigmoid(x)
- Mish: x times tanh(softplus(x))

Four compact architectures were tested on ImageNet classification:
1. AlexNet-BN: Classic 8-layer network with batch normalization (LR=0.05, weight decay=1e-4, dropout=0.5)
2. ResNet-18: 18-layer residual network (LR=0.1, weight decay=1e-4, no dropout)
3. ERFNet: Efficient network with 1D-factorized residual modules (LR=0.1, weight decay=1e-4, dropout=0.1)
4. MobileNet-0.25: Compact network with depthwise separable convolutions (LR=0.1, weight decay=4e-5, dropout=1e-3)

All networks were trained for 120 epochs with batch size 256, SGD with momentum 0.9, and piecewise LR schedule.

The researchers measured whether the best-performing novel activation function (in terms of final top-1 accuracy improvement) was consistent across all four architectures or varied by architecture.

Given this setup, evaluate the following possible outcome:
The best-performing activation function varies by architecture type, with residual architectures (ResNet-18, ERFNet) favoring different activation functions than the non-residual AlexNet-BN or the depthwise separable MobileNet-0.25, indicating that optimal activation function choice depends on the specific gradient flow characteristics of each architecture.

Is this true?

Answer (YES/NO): NO